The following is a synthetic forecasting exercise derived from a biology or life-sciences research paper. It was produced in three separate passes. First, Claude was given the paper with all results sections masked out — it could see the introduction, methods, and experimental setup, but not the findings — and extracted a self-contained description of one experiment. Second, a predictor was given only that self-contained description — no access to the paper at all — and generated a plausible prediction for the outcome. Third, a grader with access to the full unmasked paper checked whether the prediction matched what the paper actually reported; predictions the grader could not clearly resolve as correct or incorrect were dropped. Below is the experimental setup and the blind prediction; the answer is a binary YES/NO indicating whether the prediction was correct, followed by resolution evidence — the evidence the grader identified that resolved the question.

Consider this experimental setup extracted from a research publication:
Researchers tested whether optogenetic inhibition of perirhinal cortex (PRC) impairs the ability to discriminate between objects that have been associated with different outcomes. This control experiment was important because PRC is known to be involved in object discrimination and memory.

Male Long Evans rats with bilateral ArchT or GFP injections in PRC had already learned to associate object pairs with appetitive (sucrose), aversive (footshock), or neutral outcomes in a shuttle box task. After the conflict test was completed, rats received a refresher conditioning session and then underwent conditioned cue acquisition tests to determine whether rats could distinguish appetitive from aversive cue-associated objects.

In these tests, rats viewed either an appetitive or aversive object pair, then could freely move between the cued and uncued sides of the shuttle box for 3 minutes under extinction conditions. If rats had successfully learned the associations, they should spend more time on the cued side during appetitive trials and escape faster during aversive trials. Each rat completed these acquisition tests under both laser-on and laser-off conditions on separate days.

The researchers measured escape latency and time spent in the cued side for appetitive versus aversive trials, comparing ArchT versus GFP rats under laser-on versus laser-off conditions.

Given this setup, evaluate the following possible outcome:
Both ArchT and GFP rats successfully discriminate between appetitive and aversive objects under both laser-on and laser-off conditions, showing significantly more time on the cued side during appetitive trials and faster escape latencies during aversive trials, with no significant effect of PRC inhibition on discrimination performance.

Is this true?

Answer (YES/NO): YES